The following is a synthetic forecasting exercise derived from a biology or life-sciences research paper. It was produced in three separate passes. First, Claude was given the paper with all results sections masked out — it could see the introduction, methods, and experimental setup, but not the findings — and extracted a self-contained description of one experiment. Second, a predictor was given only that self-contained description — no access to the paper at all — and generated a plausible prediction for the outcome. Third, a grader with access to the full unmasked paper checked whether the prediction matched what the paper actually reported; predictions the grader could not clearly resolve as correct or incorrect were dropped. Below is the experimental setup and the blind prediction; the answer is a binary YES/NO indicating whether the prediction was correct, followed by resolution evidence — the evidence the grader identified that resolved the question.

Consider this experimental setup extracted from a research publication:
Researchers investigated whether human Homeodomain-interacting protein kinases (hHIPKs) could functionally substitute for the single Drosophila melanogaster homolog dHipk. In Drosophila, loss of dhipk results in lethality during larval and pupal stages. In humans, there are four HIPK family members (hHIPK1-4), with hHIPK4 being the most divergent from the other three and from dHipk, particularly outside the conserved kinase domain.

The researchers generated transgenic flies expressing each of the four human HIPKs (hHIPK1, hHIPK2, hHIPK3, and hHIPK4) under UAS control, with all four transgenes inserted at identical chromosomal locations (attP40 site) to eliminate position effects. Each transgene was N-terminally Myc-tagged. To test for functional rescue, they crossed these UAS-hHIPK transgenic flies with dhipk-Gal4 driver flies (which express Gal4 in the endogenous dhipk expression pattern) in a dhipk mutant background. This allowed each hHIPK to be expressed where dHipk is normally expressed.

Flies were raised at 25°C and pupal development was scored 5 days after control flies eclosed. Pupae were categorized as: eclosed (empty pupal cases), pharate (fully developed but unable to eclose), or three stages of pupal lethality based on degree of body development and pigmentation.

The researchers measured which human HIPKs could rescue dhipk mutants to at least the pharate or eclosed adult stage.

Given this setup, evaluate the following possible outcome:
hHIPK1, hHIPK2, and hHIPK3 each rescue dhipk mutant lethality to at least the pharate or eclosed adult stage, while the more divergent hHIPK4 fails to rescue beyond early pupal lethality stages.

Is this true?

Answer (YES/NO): NO